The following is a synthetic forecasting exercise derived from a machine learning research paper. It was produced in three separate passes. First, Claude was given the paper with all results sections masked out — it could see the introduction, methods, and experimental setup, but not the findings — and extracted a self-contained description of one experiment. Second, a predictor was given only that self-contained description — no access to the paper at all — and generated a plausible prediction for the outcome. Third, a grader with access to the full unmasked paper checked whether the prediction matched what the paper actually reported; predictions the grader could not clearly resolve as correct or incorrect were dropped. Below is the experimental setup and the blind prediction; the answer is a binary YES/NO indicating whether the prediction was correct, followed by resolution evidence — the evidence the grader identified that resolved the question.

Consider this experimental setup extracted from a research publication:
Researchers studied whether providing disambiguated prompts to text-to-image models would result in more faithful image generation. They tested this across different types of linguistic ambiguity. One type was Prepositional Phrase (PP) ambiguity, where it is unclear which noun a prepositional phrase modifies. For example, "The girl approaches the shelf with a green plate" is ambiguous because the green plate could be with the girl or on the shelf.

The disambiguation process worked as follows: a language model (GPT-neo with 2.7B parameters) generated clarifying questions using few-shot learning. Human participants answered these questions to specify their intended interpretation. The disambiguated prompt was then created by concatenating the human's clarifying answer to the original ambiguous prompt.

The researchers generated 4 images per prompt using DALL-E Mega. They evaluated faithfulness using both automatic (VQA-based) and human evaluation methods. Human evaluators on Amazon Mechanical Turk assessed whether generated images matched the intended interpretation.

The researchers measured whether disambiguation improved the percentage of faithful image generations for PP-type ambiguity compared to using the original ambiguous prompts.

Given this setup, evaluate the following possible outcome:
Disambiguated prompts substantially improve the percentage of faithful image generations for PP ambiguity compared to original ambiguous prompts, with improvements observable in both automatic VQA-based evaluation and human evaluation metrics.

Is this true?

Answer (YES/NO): NO